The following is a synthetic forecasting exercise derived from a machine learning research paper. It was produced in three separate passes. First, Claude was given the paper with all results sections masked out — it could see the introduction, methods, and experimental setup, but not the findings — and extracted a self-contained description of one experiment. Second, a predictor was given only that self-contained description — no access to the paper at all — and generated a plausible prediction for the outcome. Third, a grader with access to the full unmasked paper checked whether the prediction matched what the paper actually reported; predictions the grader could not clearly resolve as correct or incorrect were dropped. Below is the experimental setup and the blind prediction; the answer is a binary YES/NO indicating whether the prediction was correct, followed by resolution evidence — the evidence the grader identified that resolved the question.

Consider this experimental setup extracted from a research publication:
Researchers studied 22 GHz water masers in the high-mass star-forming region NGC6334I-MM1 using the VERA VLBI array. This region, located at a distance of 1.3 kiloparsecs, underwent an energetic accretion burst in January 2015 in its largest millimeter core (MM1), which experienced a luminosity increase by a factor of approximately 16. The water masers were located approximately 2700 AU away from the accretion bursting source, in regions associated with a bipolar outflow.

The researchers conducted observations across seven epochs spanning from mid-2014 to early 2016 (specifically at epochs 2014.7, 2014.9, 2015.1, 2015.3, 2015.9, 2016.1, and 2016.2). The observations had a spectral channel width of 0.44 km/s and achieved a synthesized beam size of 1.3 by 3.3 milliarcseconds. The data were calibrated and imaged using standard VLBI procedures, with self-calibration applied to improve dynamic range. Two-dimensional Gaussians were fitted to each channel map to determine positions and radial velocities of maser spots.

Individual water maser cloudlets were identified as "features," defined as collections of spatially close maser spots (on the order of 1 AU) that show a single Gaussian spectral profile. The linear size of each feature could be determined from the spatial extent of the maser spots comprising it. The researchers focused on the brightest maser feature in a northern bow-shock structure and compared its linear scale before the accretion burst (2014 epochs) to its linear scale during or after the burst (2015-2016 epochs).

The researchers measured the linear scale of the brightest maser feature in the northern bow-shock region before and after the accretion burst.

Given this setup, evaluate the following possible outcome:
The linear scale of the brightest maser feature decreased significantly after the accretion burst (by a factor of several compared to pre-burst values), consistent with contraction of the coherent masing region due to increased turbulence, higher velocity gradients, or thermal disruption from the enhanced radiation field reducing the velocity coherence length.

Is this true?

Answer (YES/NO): NO